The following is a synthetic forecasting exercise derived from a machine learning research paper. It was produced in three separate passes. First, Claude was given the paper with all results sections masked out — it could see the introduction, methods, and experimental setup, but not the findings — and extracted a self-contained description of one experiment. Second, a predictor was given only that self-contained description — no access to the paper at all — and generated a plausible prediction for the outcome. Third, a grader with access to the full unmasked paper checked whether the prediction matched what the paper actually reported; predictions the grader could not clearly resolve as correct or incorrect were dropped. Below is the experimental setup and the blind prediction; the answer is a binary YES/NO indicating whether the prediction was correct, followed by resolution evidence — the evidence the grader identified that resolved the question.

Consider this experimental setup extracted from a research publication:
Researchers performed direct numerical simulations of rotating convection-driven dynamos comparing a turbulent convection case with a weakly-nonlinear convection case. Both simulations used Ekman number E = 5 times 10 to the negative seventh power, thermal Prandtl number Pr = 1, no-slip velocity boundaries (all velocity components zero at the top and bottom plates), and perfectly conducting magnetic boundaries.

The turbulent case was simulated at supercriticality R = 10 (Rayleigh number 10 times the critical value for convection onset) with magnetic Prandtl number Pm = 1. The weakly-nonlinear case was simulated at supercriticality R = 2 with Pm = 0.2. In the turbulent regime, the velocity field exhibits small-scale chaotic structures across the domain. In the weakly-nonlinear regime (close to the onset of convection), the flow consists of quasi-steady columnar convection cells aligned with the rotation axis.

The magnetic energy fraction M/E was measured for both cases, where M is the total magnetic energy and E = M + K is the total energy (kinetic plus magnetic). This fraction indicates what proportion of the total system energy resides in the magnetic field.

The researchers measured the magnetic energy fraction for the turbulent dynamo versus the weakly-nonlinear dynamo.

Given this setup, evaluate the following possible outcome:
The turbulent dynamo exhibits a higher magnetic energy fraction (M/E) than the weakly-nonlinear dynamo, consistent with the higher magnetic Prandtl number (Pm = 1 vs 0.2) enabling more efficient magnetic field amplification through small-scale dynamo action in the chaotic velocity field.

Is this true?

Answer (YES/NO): NO